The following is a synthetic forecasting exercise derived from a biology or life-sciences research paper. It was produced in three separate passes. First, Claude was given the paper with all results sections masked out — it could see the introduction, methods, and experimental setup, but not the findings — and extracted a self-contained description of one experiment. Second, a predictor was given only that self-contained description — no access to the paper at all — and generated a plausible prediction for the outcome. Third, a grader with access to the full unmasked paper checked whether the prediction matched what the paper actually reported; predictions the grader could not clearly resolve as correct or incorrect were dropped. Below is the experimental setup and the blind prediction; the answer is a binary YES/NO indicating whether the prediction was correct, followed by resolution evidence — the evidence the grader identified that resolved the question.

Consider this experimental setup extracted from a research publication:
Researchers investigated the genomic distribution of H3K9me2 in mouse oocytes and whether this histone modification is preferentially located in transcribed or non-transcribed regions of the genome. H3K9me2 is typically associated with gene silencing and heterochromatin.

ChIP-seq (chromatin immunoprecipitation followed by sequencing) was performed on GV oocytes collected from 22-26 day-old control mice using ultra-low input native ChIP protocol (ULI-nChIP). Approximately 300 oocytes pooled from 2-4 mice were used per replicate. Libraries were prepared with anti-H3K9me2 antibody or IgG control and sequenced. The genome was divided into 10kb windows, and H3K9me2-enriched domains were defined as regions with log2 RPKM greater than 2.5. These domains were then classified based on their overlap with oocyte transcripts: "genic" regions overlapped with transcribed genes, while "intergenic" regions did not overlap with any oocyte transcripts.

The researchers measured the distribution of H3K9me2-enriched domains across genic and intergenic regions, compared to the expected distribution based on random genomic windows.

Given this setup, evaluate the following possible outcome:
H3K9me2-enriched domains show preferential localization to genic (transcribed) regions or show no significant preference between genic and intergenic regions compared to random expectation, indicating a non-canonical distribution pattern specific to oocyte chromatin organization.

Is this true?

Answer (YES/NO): YES